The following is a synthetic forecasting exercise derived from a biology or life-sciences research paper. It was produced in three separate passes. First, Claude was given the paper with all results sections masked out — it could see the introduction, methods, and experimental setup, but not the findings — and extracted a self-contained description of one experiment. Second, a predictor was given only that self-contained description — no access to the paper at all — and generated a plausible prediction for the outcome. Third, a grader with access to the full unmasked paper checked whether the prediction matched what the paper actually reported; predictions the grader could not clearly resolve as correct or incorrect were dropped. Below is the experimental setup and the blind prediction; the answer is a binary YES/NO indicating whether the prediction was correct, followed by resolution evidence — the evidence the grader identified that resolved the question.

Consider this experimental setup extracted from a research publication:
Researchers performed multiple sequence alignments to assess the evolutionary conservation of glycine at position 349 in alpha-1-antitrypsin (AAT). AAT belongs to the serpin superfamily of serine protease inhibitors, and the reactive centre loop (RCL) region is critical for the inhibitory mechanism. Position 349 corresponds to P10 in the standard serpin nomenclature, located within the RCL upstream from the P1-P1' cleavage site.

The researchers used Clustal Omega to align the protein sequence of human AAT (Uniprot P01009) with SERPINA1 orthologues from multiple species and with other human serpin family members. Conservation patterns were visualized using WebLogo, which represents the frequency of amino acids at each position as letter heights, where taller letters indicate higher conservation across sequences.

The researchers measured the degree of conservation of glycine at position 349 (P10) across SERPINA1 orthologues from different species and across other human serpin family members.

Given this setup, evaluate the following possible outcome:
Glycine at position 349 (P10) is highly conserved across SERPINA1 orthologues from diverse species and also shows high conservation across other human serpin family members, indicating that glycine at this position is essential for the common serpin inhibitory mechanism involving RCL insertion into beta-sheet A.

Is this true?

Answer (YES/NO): NO